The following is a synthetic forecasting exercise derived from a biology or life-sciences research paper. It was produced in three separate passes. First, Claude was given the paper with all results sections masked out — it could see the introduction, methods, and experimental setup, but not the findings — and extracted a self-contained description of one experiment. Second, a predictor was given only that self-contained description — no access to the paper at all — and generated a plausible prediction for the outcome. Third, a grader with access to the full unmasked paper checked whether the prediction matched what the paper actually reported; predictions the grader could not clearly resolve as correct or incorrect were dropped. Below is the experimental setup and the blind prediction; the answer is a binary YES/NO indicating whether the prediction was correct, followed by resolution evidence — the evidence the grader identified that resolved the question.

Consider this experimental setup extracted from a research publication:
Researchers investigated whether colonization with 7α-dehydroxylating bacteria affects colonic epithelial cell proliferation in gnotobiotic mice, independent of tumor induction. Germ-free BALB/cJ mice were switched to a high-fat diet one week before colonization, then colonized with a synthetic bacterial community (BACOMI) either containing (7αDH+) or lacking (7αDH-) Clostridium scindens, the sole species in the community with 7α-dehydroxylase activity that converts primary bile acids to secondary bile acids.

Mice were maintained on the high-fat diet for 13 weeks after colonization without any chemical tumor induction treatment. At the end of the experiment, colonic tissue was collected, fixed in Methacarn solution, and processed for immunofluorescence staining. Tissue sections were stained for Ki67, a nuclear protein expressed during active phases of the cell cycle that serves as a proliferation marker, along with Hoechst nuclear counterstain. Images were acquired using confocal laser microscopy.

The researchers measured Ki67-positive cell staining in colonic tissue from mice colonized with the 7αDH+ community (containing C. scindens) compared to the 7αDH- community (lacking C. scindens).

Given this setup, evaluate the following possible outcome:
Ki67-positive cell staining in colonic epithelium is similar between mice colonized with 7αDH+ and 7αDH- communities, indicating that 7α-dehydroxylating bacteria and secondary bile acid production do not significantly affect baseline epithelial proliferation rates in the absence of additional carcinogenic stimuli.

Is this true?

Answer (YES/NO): NO